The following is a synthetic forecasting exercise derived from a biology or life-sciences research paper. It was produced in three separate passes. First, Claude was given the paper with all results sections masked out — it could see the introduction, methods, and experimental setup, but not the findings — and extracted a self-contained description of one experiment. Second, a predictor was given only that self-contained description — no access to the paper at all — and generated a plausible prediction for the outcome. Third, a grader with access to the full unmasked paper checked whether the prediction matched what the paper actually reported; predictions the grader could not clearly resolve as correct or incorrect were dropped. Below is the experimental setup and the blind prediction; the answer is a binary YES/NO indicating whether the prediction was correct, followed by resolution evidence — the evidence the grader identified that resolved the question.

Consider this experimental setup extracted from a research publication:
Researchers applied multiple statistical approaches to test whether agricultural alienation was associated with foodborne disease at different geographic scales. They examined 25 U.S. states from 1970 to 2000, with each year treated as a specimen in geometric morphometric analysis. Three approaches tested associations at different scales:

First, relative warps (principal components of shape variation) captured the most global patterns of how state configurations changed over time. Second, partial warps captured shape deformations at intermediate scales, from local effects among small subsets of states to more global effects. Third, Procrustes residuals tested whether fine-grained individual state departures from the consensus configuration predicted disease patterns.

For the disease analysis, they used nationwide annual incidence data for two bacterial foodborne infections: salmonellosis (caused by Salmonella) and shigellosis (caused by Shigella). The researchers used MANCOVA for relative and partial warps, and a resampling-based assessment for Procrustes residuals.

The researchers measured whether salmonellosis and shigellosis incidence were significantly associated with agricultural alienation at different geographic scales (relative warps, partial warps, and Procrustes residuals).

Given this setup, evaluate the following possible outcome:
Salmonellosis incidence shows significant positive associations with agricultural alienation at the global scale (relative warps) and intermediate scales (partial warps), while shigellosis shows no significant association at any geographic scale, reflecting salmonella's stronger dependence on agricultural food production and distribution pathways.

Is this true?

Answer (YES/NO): NO